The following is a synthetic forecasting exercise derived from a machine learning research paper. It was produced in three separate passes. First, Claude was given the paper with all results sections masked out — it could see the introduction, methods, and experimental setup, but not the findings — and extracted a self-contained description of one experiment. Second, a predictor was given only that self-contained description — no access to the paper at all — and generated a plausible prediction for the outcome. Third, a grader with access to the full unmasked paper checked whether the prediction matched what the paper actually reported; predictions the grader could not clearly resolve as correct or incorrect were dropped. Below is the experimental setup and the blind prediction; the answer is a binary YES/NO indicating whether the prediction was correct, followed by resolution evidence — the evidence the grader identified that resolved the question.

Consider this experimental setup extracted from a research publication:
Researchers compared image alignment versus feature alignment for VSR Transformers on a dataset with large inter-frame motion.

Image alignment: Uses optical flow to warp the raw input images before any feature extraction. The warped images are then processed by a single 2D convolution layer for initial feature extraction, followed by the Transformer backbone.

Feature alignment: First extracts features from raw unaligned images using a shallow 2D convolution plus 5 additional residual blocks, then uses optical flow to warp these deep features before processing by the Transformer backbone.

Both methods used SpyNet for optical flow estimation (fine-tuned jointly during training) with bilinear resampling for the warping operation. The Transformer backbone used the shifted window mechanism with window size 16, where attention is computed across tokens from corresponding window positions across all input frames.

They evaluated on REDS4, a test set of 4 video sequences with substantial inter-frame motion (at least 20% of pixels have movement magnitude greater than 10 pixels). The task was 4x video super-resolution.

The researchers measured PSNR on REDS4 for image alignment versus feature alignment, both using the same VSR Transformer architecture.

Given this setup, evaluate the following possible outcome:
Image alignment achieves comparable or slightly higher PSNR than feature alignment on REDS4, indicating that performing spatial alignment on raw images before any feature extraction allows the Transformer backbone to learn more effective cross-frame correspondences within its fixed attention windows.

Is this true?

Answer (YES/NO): NO